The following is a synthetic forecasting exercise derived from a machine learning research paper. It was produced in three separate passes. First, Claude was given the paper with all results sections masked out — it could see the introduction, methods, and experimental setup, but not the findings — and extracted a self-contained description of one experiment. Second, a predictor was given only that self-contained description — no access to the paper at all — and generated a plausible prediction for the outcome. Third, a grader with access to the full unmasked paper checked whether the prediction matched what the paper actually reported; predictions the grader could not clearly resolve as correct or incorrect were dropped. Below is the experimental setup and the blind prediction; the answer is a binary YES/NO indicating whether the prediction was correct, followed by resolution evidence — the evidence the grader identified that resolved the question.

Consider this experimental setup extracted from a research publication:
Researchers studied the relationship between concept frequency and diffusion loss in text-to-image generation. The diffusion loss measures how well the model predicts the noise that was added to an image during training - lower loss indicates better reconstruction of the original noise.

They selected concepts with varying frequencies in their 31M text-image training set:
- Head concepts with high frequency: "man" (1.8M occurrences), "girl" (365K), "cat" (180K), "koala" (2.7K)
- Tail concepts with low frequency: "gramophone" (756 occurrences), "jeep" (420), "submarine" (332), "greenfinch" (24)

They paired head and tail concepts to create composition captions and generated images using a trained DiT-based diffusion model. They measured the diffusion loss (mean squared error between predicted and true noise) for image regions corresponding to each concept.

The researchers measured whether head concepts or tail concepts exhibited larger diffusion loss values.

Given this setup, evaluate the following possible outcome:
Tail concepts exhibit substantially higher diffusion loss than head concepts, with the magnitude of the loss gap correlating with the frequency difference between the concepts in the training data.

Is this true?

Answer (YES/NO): NO